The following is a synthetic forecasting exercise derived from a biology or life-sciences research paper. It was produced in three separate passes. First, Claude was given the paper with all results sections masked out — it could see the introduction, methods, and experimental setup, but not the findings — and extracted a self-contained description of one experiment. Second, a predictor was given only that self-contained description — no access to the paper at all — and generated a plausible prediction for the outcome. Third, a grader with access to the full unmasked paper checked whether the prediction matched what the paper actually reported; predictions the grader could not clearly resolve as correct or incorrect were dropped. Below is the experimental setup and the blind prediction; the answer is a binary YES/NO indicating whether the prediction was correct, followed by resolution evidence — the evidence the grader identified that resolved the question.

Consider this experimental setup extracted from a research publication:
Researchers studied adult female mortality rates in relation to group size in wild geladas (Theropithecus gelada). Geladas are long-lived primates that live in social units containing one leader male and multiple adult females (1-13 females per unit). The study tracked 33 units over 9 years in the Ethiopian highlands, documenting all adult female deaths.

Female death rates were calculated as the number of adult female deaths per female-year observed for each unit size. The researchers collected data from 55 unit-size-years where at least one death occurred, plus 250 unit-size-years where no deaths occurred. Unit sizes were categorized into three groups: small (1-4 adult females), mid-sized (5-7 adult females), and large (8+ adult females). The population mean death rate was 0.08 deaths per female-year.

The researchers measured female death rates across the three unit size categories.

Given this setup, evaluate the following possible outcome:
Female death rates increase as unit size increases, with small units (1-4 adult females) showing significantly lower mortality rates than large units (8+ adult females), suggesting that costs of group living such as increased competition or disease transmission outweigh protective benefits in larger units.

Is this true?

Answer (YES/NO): NO